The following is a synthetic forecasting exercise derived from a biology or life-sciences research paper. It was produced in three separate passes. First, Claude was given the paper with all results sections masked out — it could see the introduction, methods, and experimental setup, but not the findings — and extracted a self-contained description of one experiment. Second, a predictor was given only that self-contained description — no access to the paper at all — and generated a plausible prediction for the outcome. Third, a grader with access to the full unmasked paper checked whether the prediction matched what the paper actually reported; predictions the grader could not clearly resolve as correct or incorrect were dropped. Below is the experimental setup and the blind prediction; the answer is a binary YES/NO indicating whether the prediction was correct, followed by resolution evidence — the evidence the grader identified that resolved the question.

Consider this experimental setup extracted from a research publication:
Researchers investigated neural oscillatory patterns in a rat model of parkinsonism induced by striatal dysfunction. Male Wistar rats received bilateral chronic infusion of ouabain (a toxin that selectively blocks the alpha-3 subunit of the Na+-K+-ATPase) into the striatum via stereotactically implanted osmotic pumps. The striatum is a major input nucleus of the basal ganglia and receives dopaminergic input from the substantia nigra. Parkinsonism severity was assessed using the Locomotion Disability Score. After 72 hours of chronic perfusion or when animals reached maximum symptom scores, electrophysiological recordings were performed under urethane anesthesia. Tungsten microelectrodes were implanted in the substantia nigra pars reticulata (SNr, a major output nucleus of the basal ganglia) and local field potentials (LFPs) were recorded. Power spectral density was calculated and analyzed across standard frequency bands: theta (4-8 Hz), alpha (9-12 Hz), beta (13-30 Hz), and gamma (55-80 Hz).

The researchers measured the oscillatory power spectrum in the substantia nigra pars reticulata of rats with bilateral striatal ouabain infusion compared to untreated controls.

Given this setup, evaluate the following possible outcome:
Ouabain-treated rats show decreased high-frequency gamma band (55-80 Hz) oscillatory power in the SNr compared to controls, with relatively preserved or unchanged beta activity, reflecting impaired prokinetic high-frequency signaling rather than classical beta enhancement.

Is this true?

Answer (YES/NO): NO